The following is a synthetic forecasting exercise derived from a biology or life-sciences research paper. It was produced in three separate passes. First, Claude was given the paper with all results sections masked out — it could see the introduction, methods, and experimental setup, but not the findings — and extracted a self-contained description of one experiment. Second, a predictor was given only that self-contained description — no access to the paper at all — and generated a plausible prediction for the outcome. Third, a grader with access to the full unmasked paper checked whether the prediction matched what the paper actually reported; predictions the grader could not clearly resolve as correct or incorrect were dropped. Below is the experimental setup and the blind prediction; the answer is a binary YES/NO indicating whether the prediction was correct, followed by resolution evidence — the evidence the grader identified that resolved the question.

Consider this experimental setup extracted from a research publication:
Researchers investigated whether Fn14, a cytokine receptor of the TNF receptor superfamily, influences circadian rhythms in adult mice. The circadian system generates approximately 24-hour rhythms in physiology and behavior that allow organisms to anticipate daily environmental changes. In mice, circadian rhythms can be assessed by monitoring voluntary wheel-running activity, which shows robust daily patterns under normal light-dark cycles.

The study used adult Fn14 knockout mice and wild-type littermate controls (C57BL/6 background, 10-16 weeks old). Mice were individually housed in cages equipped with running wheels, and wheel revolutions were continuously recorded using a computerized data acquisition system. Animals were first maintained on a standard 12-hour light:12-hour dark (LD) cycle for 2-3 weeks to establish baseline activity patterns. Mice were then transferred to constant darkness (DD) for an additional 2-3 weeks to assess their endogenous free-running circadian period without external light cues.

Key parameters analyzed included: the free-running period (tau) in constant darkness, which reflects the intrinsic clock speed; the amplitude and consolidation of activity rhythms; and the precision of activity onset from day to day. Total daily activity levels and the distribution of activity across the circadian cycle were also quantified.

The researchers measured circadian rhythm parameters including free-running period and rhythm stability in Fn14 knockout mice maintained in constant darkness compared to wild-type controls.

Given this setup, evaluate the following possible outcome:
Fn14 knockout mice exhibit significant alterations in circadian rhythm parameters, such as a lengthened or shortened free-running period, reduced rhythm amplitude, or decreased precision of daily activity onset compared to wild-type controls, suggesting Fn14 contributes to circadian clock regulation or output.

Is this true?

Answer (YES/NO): YES